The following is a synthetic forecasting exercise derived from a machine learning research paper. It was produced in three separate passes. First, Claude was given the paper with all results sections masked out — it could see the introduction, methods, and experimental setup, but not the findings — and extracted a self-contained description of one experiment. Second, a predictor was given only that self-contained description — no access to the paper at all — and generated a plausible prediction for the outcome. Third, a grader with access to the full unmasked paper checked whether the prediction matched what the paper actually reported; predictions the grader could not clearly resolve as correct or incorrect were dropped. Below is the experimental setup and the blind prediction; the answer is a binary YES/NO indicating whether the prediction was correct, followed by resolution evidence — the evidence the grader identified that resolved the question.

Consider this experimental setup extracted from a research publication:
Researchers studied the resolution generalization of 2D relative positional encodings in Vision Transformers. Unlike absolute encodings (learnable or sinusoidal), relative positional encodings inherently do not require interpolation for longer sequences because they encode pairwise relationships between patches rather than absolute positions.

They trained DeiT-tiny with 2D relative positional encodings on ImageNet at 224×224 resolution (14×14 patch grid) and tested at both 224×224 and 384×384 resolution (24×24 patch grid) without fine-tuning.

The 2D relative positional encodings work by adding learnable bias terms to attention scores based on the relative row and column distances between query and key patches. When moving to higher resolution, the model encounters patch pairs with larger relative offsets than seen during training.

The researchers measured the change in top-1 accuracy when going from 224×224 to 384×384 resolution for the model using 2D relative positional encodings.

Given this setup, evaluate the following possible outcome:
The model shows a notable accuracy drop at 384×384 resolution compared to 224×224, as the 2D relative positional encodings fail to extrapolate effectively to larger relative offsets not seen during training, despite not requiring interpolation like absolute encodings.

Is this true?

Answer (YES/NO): NO